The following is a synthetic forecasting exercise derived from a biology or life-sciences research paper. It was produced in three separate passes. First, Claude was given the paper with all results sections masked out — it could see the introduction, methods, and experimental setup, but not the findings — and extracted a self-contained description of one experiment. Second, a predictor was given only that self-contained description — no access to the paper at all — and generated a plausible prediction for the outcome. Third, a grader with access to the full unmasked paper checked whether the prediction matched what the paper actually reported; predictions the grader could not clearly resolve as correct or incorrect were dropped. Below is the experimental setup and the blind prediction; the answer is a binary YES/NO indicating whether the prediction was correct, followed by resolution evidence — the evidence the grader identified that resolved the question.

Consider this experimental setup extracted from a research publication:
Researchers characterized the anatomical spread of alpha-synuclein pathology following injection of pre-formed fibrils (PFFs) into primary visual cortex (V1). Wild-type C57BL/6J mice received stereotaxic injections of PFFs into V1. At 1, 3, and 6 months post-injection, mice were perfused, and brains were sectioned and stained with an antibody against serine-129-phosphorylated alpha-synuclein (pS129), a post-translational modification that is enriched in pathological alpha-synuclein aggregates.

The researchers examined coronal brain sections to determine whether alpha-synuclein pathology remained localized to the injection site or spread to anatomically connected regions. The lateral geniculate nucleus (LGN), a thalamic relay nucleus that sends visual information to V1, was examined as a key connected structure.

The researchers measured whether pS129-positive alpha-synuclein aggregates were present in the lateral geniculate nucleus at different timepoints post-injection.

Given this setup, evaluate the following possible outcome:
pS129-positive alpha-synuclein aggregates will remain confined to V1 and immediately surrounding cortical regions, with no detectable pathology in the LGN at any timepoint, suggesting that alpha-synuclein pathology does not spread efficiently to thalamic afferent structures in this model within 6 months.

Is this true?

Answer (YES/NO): NO